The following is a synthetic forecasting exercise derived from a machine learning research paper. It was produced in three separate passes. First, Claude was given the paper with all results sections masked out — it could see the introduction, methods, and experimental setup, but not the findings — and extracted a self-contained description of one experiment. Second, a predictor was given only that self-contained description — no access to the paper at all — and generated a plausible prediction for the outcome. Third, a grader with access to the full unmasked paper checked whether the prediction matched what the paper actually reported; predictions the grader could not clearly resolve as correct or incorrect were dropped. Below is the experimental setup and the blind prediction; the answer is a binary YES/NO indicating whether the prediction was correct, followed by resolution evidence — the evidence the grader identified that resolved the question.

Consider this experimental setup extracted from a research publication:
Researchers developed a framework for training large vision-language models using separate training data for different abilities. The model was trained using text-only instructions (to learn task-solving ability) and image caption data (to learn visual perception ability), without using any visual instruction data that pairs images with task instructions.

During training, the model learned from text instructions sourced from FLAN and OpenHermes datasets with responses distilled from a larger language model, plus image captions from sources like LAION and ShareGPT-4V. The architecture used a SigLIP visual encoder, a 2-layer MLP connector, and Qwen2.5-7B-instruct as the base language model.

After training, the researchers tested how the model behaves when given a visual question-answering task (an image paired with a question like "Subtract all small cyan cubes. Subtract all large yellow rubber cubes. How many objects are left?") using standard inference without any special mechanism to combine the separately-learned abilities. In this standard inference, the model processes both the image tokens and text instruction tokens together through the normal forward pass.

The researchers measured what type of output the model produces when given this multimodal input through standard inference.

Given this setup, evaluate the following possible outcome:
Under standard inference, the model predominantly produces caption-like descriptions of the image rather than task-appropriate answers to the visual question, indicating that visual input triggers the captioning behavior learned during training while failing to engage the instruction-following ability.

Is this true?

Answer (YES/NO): YES